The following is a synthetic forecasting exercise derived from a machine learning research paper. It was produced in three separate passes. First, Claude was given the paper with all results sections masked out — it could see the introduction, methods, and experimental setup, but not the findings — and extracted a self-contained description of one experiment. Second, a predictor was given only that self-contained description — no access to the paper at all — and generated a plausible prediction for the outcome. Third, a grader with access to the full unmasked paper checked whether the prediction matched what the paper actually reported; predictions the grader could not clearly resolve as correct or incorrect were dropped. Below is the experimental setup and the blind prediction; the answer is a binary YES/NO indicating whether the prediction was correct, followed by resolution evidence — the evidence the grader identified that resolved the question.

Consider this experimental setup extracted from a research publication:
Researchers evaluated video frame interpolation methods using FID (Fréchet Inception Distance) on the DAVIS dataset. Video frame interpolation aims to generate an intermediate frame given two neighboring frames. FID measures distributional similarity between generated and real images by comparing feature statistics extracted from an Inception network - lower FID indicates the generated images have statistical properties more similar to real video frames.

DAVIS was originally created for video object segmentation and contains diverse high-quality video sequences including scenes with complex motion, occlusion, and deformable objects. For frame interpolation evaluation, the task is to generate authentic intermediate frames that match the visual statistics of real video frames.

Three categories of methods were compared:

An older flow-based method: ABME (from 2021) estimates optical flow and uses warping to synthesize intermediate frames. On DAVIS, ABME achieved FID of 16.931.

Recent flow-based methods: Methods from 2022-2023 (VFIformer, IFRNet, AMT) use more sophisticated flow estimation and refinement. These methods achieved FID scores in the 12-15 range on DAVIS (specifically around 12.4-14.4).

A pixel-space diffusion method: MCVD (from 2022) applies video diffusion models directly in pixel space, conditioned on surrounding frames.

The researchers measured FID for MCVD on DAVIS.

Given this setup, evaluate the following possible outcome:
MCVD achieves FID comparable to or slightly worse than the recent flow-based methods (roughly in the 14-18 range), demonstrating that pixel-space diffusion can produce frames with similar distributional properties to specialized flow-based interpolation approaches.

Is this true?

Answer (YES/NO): NO